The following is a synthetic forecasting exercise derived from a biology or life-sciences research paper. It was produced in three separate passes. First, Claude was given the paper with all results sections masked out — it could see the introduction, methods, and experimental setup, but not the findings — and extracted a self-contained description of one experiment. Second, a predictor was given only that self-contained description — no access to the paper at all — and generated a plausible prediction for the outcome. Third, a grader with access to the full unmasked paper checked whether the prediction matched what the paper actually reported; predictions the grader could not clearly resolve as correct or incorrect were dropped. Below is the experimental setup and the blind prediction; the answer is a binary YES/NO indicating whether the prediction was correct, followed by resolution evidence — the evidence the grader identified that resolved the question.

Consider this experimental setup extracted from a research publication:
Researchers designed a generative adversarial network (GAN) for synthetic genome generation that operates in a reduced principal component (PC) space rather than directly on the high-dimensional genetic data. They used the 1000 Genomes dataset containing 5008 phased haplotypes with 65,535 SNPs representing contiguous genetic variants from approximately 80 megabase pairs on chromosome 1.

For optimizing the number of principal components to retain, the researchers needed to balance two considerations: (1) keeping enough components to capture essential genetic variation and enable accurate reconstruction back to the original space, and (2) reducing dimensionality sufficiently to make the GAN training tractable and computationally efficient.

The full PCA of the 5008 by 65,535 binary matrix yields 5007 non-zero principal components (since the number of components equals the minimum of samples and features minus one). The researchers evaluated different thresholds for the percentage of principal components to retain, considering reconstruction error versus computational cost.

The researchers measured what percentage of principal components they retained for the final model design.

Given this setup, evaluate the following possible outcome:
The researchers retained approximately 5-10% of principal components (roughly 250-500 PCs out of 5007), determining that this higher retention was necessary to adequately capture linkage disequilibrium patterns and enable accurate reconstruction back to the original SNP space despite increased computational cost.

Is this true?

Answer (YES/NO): NO